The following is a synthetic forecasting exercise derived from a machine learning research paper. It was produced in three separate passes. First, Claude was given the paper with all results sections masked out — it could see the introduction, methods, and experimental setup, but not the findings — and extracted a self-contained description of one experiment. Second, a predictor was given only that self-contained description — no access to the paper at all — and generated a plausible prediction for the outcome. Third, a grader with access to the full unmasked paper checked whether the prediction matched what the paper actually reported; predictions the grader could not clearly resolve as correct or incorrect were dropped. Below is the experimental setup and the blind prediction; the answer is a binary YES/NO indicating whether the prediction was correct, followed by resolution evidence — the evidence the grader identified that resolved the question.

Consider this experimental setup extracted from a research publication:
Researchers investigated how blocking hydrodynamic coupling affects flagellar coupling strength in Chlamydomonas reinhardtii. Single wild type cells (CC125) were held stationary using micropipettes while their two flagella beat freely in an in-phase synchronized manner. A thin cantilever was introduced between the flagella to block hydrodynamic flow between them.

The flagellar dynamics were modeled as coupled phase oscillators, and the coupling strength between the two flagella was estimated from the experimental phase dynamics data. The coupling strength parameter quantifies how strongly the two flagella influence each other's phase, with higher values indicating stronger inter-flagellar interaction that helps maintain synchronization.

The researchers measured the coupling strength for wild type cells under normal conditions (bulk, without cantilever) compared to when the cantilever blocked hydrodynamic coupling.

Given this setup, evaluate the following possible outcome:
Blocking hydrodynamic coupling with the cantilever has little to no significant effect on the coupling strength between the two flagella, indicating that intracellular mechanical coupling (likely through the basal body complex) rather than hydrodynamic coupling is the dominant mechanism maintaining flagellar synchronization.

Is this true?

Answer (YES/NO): YES